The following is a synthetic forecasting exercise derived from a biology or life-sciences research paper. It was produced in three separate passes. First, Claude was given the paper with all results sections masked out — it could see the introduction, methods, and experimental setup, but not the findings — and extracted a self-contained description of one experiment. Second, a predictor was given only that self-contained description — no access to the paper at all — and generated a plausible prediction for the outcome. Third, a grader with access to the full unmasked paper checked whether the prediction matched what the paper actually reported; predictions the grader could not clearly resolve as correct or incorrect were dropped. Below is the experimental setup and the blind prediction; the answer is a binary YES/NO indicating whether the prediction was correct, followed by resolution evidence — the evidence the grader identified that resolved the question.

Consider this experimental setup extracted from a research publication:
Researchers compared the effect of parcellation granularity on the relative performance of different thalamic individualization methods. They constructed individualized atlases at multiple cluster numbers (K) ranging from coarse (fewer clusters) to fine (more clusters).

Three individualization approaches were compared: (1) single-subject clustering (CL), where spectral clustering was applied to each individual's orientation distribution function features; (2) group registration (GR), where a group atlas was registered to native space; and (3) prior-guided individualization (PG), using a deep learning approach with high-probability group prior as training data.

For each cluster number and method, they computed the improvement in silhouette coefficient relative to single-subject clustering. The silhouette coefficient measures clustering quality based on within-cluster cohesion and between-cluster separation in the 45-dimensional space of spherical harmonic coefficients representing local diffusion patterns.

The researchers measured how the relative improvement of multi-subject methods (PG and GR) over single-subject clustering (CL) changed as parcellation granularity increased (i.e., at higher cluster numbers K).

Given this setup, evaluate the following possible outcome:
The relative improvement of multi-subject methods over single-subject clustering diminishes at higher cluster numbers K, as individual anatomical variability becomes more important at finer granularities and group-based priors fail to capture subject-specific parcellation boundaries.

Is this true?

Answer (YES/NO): NO